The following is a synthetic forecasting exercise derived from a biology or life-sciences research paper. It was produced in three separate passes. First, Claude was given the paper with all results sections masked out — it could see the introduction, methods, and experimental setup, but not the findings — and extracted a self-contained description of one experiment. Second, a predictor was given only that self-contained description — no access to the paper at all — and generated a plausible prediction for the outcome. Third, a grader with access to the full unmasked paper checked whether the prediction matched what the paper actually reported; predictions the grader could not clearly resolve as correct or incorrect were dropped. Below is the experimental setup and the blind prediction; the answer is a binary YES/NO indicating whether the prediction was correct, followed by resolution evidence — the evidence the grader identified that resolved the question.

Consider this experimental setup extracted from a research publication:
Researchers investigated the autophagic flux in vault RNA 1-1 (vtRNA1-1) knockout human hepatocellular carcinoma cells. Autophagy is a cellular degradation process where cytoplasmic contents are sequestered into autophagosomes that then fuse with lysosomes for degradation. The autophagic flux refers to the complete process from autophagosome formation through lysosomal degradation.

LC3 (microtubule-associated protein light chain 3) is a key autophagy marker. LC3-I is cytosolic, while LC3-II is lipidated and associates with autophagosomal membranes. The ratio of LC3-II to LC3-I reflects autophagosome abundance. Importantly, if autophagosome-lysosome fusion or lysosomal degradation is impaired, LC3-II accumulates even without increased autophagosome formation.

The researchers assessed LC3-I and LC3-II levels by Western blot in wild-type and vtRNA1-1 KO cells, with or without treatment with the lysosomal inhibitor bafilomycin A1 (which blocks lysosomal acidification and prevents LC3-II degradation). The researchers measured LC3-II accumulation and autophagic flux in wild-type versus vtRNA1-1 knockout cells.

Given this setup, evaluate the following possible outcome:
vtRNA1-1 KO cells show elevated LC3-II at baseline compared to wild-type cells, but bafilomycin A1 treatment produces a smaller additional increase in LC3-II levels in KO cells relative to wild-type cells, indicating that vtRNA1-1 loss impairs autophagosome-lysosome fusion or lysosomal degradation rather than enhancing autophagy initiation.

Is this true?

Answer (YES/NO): NO